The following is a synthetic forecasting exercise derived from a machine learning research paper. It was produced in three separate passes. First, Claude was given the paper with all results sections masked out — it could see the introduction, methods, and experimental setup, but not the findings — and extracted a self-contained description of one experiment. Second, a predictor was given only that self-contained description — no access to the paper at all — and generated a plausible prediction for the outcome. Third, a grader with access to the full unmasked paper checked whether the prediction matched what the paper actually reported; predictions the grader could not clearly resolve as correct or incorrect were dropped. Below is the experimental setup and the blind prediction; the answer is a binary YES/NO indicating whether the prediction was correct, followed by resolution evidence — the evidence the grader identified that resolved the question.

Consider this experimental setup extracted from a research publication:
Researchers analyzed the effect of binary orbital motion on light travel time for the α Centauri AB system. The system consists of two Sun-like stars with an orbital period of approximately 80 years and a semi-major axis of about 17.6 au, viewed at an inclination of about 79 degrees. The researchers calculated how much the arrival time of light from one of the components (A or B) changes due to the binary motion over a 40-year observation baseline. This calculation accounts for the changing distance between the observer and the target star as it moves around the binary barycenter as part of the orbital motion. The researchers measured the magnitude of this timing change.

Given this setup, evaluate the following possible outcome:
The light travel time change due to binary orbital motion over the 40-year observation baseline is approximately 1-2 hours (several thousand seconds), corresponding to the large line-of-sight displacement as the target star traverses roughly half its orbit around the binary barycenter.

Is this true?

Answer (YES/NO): NO